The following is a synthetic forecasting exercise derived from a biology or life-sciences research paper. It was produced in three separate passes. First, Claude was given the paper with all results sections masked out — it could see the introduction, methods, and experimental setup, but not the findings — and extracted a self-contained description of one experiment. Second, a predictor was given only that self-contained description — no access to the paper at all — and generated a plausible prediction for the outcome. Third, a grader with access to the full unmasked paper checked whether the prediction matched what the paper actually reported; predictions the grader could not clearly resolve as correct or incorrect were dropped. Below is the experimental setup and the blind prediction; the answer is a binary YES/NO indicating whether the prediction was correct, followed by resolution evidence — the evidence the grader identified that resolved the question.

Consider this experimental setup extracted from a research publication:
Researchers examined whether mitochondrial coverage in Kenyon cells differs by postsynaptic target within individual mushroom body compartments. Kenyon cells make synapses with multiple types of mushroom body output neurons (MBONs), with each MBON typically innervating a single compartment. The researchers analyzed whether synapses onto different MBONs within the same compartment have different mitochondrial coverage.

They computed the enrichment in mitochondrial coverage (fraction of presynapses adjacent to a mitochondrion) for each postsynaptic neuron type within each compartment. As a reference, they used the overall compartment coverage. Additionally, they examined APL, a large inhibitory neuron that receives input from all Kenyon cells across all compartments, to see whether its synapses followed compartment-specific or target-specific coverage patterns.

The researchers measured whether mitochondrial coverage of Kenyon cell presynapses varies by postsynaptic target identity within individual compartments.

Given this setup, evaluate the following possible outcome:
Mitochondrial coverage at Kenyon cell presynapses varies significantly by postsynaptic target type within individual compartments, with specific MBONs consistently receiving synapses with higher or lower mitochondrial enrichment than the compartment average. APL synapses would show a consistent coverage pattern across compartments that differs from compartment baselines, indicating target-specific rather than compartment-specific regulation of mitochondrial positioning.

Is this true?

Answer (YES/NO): NO